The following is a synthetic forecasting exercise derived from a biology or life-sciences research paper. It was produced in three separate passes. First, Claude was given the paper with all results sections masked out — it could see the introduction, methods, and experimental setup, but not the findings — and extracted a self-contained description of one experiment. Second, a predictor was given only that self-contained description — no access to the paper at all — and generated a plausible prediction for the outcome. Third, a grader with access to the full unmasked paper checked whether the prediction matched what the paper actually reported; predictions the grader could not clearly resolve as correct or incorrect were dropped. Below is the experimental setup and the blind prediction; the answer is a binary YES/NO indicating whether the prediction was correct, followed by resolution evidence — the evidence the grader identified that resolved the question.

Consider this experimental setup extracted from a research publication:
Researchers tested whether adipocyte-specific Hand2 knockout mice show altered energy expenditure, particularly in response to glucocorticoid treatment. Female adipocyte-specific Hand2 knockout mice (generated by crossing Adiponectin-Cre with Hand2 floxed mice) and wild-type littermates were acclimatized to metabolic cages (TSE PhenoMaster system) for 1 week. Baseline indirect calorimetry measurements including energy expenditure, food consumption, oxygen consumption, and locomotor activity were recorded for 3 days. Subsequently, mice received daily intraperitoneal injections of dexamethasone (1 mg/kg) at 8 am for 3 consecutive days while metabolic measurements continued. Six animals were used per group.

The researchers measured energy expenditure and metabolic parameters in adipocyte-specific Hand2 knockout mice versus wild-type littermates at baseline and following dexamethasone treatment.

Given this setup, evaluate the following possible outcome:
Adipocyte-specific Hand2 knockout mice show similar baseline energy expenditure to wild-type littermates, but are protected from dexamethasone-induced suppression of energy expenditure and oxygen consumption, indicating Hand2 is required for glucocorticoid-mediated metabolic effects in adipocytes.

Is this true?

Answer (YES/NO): NO